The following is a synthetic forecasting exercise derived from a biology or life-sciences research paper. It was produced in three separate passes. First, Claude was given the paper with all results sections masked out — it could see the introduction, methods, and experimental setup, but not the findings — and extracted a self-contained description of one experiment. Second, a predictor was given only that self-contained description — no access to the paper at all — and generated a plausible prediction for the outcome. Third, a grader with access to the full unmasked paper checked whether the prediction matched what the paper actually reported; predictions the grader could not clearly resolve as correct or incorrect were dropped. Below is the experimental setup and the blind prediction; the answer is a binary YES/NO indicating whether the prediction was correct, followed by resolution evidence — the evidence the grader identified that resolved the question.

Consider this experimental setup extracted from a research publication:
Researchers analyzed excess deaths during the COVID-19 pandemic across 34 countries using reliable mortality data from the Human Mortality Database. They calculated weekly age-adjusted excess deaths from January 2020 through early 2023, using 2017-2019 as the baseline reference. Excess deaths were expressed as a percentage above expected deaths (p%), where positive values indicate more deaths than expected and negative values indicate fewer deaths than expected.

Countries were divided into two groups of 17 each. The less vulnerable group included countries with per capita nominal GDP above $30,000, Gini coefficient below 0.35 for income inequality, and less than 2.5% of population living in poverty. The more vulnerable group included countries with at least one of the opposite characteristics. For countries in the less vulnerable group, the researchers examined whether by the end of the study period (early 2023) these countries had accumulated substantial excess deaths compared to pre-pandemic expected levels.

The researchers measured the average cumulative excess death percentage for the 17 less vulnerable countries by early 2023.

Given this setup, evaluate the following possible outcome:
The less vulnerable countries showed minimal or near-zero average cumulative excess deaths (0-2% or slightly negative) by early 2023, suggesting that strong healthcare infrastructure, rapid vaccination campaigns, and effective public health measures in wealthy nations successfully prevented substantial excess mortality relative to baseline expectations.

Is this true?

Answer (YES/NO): YES